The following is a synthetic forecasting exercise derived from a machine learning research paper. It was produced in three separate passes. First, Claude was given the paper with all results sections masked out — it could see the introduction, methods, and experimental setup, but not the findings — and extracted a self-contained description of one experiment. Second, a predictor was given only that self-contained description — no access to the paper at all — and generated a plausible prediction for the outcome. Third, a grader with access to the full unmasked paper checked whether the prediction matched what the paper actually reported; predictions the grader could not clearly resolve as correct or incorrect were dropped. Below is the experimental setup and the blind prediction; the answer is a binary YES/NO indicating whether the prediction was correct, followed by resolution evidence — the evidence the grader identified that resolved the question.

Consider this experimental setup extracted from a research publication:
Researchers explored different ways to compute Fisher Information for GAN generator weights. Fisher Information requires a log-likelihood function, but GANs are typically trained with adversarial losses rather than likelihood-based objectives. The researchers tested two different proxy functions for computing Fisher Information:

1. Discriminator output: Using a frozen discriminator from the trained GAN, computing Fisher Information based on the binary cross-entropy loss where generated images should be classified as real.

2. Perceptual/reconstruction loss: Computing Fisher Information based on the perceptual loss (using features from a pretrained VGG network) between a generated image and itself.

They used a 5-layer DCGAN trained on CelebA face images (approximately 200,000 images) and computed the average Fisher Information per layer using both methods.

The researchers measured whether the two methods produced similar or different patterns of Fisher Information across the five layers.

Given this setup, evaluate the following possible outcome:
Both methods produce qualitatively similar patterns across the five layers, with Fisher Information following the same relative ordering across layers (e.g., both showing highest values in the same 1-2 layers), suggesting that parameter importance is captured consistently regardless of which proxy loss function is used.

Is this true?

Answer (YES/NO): YES